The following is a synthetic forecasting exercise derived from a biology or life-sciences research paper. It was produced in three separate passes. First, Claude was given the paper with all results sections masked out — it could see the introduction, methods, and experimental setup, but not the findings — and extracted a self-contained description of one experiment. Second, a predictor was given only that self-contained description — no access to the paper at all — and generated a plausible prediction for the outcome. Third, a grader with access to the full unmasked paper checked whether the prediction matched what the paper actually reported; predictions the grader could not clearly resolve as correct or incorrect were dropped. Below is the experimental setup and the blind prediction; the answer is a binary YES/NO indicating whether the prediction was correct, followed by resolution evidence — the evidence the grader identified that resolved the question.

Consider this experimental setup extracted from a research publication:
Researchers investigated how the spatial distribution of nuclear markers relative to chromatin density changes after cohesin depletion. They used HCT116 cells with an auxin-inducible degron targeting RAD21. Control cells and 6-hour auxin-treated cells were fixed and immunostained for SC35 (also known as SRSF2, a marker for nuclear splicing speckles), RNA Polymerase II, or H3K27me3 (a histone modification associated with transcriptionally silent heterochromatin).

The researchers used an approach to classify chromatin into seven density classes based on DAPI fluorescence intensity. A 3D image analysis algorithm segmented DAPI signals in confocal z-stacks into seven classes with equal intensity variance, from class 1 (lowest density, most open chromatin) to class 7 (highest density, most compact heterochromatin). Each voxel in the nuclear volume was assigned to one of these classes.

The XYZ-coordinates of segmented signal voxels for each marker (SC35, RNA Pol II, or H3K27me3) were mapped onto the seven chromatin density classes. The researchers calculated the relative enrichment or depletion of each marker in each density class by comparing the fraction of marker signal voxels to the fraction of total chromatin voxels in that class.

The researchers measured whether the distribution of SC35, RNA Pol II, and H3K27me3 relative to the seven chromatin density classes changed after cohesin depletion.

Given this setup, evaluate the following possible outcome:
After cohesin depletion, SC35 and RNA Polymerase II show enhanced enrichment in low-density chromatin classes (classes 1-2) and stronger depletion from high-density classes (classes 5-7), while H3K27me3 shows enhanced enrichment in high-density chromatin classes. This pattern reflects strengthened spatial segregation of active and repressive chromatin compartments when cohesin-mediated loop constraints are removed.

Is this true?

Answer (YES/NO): NO